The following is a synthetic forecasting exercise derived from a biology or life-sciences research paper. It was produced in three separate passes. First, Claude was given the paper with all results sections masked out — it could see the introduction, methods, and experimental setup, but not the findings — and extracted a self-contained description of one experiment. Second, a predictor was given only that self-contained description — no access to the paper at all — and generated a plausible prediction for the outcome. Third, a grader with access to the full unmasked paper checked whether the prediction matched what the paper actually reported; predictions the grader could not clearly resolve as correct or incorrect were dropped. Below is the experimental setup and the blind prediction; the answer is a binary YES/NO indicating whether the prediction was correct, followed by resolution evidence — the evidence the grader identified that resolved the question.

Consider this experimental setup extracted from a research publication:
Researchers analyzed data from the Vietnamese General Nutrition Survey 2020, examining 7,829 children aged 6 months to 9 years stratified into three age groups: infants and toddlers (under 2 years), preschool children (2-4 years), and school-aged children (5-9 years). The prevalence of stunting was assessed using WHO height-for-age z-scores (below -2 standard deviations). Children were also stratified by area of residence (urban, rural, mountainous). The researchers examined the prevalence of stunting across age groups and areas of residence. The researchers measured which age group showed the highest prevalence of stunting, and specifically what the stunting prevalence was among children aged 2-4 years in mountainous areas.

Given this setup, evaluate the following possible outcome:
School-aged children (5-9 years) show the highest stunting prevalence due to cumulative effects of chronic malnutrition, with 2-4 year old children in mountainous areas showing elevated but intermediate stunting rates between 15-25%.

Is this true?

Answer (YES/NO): NO